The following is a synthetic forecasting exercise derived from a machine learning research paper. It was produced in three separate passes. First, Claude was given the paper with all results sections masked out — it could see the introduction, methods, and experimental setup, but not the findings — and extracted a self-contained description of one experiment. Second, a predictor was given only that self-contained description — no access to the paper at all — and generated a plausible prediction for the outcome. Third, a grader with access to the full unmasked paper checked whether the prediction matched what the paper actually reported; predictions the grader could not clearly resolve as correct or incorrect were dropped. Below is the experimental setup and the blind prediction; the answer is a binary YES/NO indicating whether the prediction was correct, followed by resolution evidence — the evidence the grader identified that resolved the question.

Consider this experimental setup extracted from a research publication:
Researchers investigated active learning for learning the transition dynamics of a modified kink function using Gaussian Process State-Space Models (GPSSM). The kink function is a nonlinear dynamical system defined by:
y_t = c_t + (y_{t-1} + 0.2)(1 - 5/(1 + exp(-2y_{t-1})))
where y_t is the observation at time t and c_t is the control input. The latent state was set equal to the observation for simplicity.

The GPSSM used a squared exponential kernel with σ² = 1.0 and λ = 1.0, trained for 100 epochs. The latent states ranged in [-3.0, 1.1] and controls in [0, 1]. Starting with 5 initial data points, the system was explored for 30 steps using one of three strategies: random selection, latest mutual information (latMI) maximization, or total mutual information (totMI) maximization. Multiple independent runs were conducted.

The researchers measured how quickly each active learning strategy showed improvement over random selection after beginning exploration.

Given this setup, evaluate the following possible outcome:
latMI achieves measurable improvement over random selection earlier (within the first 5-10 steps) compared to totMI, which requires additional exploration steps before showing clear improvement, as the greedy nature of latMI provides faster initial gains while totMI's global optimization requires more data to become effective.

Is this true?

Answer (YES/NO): NO